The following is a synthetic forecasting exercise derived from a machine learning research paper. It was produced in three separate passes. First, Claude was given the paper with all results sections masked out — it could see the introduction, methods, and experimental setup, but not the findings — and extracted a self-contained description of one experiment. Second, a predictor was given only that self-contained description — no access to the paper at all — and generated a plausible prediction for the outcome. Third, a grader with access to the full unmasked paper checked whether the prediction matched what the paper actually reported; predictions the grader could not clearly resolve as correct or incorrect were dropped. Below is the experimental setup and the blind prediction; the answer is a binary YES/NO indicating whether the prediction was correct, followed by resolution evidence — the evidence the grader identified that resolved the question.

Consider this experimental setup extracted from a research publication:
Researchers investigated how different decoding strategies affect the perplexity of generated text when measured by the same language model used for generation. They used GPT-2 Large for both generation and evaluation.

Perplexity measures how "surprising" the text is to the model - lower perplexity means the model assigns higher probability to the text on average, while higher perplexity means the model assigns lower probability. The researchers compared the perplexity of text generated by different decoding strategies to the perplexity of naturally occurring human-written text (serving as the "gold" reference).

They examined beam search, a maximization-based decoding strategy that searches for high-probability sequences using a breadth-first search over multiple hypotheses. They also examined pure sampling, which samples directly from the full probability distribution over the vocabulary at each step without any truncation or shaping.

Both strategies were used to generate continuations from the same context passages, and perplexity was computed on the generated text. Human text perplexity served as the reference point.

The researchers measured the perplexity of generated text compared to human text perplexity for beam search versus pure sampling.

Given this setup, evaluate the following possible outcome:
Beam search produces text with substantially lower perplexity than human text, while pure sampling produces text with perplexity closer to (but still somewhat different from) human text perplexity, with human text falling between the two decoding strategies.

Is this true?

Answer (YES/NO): NO